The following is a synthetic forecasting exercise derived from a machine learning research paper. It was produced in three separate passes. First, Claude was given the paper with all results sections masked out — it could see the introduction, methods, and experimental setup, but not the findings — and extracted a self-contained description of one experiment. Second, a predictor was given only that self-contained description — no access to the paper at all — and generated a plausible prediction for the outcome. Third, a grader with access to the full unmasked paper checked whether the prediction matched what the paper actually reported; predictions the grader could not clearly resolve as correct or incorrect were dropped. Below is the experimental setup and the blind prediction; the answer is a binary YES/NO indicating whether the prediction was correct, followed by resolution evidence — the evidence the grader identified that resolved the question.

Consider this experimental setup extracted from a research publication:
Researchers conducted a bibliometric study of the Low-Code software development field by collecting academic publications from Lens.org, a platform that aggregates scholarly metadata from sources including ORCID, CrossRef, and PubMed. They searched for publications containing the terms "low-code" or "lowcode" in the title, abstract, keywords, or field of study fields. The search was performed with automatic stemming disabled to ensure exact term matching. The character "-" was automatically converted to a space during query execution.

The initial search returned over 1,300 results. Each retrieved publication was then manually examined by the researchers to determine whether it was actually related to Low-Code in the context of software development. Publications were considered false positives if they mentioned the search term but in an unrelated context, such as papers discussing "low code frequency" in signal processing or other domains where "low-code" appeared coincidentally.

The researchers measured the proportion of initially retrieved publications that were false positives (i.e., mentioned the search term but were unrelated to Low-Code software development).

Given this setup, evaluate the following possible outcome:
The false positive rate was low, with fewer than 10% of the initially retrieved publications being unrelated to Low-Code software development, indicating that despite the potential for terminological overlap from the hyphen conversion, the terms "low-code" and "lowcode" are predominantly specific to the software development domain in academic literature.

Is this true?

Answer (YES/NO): NO